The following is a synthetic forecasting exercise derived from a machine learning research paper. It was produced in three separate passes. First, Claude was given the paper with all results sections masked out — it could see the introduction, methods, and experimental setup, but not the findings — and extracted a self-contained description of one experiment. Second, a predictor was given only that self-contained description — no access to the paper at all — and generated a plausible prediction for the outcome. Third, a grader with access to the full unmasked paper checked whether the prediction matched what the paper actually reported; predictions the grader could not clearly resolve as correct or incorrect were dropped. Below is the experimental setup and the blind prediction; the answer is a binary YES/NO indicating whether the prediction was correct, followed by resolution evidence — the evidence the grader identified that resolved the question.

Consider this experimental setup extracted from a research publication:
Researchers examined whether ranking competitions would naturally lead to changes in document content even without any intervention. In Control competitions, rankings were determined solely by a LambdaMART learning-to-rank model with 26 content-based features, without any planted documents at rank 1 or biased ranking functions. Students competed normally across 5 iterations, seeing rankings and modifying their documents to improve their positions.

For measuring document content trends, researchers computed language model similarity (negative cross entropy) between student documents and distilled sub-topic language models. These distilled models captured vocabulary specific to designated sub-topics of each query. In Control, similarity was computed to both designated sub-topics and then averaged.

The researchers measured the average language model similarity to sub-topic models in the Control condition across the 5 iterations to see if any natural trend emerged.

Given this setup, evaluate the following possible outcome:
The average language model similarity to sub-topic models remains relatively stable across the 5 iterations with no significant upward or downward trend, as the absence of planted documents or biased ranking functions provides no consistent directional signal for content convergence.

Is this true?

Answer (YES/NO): NO